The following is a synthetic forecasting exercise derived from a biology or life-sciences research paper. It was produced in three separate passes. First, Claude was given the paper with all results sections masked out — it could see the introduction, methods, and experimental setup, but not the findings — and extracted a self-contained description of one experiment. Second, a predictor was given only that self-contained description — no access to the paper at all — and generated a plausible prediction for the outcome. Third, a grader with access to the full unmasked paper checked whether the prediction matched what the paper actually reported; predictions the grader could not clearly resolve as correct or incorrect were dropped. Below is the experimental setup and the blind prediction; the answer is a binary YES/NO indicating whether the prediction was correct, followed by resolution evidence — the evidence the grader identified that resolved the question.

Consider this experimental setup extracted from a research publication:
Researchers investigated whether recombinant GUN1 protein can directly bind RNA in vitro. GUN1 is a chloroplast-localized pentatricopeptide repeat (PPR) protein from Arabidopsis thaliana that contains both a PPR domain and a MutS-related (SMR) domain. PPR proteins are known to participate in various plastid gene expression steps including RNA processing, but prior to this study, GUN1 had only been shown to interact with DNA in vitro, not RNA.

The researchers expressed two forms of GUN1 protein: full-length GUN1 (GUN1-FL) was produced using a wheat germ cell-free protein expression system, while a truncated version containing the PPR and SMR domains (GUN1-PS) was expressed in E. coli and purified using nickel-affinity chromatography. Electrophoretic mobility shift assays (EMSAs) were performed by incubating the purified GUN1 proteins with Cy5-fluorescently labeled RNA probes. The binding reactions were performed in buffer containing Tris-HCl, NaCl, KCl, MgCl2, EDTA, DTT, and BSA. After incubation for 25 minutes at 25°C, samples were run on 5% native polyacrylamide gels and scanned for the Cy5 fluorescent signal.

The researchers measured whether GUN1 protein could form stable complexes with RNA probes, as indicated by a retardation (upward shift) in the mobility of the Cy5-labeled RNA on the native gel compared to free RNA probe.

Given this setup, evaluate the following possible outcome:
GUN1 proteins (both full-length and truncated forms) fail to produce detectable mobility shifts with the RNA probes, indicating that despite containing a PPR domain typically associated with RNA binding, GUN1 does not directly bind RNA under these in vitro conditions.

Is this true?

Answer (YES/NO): NO